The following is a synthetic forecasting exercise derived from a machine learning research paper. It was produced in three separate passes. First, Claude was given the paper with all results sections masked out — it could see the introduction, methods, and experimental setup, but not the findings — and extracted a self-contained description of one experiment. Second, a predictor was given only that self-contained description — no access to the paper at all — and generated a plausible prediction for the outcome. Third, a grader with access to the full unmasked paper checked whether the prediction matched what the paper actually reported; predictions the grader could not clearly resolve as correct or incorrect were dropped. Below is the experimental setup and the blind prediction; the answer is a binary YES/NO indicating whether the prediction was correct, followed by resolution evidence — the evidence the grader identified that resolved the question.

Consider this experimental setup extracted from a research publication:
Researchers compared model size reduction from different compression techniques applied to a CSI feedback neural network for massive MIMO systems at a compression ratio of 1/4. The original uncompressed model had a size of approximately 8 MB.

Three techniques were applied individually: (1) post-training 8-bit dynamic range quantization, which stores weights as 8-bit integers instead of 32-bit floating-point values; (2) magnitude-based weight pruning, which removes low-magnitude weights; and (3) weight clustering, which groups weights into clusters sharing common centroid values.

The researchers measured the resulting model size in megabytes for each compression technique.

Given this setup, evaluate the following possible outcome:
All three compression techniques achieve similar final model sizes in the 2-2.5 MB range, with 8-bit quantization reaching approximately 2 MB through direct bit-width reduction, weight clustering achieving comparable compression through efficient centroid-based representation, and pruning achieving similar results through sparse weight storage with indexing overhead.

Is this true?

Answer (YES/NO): NO